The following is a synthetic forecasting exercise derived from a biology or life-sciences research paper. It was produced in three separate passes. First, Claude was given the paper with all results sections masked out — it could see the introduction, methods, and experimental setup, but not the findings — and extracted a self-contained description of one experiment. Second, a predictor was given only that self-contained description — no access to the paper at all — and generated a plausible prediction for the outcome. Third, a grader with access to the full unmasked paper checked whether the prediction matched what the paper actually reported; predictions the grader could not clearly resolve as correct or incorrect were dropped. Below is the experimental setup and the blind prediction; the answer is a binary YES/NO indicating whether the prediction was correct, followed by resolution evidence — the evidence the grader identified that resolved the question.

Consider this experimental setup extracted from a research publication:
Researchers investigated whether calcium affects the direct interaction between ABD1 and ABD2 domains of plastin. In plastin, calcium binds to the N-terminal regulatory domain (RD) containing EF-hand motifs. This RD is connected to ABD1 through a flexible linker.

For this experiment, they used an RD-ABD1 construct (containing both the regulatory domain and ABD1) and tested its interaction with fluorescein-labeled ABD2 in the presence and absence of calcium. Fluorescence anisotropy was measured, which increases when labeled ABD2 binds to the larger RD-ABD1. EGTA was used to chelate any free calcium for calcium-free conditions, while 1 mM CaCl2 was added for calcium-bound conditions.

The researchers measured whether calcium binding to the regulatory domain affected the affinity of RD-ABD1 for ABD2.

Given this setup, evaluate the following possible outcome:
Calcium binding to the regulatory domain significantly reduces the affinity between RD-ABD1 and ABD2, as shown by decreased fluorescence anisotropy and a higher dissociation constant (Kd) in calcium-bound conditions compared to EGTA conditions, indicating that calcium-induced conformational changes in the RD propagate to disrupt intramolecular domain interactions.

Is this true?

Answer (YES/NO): NO